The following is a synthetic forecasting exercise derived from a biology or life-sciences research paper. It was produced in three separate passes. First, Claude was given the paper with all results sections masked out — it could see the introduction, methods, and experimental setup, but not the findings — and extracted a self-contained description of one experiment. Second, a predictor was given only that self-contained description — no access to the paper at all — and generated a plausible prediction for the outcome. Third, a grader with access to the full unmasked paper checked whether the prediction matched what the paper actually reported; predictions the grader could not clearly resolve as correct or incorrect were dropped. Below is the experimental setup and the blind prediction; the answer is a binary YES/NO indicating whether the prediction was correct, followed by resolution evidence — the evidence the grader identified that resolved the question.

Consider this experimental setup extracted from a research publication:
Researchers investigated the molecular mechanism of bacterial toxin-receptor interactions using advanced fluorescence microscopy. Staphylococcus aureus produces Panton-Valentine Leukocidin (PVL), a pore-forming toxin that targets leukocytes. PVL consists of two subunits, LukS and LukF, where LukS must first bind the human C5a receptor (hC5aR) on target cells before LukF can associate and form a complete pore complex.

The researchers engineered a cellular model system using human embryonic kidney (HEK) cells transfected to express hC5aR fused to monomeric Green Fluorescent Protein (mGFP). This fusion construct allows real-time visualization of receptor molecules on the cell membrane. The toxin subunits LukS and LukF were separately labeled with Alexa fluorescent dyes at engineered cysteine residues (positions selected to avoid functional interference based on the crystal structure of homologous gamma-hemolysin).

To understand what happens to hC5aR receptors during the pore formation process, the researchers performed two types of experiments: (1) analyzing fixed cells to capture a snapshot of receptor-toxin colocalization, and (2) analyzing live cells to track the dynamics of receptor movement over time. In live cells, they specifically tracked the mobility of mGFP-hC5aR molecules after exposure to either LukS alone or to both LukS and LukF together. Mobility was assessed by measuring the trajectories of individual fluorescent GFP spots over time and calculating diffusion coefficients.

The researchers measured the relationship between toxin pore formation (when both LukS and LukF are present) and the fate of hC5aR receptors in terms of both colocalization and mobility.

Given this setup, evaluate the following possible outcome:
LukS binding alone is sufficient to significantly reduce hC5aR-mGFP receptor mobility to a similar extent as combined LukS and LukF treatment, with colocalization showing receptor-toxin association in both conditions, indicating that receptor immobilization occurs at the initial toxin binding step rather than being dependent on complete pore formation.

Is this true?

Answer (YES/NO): NO